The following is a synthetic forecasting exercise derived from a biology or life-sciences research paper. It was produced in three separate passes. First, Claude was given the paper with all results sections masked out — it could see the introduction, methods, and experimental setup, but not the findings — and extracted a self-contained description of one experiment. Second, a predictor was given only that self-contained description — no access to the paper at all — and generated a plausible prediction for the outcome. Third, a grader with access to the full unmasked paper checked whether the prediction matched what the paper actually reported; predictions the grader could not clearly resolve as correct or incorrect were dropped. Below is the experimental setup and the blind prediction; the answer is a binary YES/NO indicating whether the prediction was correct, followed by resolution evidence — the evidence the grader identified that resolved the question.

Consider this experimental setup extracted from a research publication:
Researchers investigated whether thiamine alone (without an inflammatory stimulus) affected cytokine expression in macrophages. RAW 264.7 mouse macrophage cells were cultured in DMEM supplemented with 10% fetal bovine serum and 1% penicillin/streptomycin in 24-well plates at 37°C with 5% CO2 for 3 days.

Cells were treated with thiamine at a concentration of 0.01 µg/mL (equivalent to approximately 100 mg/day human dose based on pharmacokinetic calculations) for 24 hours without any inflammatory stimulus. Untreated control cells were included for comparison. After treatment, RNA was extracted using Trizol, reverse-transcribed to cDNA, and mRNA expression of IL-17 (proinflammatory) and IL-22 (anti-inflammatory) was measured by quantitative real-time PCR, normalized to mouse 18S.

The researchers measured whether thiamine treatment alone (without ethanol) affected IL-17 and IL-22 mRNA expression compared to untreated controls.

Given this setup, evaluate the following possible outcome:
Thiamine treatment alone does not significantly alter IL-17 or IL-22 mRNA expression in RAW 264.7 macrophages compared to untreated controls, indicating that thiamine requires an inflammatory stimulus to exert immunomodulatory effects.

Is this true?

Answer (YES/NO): NO